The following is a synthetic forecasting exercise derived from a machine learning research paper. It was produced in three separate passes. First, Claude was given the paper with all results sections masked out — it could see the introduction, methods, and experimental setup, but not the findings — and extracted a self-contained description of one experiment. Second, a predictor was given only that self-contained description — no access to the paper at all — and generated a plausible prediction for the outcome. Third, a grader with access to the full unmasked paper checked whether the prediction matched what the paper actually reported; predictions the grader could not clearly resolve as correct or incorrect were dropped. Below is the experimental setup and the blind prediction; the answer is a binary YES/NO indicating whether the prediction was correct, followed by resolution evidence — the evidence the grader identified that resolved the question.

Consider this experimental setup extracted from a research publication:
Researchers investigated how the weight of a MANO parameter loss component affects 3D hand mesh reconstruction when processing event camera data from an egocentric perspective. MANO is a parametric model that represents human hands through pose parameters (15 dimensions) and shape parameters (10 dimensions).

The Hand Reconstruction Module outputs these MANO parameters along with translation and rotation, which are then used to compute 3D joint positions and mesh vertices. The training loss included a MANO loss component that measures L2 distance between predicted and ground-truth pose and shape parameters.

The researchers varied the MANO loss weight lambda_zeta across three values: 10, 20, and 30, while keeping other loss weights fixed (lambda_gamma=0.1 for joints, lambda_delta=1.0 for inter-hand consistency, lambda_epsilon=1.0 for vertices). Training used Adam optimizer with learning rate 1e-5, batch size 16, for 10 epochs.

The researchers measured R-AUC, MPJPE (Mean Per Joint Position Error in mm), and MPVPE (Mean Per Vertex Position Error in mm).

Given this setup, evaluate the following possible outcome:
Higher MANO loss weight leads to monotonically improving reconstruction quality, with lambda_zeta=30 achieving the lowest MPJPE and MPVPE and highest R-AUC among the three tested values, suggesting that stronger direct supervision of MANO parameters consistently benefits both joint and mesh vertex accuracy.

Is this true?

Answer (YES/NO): NO